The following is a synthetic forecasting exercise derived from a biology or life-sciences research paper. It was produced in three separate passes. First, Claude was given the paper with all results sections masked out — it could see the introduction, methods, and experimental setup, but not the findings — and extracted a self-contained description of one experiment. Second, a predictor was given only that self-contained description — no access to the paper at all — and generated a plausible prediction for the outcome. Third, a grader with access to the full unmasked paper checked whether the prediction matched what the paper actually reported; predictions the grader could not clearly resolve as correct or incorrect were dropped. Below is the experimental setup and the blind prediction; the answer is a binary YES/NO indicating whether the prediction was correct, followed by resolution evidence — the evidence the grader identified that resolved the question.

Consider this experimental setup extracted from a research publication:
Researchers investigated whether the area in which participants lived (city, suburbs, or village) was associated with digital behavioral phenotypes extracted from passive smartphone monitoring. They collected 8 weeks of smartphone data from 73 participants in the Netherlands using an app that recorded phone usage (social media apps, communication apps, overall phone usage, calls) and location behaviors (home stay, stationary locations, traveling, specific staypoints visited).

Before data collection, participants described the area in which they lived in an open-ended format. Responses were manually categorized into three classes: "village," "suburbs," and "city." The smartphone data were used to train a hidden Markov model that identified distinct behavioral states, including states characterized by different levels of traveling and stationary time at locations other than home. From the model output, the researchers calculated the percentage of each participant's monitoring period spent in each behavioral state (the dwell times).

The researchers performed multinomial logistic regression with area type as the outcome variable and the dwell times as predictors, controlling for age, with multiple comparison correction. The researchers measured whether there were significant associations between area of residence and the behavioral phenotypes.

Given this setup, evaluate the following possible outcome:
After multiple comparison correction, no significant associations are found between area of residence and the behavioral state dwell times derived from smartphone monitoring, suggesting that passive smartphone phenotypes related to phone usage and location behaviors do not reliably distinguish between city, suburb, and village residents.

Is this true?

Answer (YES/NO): YES